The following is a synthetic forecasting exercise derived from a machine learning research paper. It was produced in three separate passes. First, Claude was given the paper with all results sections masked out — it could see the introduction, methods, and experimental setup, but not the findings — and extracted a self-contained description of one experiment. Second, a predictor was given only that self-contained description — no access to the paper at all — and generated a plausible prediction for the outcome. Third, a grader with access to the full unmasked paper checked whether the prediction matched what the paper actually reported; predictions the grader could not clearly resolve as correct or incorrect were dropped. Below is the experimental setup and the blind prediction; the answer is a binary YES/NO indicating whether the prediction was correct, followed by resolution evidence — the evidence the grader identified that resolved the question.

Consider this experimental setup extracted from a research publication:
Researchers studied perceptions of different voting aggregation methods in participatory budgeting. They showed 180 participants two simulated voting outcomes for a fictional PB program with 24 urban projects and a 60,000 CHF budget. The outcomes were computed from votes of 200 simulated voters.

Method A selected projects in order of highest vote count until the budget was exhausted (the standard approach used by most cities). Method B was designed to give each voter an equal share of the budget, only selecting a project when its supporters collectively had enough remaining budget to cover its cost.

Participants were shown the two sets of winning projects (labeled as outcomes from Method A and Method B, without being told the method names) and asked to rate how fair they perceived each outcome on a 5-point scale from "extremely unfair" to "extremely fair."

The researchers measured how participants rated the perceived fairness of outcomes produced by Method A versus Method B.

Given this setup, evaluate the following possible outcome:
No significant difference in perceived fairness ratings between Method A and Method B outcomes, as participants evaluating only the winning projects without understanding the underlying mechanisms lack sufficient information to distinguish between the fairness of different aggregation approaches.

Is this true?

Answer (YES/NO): NO